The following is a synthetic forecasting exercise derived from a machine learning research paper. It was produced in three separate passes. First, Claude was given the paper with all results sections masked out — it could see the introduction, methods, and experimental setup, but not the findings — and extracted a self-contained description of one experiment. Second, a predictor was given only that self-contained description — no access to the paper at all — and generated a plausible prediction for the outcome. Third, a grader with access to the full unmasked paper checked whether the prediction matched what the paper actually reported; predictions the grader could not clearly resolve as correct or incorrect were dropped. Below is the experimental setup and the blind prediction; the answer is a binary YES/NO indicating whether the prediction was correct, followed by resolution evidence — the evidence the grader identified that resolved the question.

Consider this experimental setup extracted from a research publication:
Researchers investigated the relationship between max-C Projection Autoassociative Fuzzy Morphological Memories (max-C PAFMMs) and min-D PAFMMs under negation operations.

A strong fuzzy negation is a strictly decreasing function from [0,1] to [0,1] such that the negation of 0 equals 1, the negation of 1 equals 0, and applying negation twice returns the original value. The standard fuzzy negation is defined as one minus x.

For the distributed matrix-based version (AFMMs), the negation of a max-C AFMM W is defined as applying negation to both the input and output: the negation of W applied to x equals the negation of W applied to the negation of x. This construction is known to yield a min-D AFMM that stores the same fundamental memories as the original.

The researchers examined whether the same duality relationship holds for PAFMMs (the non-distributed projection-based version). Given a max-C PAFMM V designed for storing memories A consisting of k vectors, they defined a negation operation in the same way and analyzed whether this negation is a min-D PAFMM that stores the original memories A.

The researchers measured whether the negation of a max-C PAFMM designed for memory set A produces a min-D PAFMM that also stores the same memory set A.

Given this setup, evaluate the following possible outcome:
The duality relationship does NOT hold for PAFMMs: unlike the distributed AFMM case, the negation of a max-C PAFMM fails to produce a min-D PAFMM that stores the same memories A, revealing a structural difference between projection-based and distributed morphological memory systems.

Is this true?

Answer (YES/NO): YES